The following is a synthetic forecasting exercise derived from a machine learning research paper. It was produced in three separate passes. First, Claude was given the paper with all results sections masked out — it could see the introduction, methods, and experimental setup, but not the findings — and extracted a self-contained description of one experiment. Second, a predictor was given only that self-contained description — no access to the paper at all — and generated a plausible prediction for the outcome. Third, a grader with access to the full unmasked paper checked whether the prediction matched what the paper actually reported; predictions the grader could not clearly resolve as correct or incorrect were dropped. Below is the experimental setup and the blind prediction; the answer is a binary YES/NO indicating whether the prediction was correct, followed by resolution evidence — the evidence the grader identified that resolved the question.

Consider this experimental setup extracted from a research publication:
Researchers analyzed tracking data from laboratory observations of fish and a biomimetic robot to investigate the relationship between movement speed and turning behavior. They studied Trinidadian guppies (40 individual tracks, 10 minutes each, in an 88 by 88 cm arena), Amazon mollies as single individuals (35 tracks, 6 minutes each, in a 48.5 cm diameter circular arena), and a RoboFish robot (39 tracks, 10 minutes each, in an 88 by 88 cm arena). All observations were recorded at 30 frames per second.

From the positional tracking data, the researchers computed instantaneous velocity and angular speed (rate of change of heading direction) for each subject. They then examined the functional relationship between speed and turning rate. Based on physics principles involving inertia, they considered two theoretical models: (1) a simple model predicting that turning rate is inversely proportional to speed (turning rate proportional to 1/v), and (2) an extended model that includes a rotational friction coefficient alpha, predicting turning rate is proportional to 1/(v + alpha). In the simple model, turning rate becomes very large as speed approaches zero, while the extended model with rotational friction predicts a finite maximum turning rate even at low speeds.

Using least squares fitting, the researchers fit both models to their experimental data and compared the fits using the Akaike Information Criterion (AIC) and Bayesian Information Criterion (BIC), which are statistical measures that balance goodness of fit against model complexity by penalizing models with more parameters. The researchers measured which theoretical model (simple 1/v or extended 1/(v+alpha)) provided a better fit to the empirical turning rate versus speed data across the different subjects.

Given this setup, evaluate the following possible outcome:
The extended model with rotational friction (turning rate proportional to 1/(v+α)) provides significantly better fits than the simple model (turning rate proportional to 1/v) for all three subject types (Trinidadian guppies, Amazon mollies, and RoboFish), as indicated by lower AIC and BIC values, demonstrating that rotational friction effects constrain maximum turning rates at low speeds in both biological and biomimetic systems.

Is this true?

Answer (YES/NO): YES